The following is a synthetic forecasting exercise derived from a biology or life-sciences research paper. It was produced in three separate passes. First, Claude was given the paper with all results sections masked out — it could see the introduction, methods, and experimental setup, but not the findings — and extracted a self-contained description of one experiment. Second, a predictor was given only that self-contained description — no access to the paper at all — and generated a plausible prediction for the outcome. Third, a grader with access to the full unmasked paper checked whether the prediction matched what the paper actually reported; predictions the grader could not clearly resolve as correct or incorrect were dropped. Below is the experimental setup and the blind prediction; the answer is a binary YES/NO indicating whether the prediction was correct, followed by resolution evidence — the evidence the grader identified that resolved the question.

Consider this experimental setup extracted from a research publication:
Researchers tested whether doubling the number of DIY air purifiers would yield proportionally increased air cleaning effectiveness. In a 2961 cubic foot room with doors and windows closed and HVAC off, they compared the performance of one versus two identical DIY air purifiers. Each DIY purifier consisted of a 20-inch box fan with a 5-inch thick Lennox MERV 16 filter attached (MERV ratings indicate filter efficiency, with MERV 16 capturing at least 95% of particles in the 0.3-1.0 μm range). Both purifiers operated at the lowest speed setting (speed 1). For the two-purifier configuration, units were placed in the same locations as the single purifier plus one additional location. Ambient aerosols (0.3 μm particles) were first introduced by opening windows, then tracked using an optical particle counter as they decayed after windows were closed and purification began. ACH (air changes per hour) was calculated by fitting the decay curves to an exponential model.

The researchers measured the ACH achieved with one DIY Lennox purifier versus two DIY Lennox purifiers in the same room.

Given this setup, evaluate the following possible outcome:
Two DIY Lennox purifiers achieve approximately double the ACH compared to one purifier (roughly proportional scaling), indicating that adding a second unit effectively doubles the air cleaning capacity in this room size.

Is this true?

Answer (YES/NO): YES